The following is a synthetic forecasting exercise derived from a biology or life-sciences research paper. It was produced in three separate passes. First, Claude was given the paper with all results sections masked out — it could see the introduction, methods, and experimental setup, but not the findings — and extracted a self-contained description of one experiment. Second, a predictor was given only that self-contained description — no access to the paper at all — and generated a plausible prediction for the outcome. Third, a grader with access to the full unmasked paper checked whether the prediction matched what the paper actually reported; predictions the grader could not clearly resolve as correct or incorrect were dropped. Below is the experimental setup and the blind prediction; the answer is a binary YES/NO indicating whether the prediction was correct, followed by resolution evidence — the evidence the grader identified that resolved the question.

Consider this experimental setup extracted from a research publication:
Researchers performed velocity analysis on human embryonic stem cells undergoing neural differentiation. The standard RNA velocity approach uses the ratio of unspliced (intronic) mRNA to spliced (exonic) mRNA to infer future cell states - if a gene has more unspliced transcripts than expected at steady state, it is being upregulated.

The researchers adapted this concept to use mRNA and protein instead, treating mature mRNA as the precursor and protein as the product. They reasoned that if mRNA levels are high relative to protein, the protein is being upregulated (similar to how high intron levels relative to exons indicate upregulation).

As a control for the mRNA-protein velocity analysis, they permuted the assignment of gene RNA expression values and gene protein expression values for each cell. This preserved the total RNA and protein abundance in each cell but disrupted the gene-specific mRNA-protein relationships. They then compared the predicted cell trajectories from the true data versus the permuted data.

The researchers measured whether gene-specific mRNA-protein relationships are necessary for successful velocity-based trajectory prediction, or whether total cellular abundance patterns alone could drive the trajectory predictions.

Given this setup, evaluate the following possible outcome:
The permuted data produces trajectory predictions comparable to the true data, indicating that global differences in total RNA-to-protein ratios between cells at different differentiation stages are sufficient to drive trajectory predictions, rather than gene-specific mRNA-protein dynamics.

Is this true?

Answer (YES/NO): NO